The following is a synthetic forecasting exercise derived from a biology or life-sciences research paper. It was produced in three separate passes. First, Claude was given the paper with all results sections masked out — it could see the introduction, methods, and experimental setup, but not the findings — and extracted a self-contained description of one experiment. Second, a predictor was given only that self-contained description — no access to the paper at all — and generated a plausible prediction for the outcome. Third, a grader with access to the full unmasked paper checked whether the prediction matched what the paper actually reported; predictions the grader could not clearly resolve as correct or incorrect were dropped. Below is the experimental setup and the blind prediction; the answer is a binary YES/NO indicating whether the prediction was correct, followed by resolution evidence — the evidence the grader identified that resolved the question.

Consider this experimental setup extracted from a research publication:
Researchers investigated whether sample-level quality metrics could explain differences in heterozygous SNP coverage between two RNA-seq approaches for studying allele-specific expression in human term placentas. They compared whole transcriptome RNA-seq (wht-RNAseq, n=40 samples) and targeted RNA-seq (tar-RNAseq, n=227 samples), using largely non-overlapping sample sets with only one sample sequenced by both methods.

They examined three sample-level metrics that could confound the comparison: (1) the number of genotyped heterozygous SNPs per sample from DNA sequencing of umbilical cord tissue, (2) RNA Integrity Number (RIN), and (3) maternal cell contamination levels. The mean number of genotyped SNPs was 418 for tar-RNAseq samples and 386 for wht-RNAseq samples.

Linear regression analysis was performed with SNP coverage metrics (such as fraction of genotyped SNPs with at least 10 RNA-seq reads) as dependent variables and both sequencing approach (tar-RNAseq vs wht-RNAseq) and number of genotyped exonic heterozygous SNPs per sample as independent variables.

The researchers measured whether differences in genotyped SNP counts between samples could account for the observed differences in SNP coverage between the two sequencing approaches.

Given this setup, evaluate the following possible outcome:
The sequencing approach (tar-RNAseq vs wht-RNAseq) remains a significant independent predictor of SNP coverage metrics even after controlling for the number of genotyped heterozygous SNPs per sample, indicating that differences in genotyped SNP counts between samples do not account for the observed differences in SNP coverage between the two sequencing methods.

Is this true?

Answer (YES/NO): YES